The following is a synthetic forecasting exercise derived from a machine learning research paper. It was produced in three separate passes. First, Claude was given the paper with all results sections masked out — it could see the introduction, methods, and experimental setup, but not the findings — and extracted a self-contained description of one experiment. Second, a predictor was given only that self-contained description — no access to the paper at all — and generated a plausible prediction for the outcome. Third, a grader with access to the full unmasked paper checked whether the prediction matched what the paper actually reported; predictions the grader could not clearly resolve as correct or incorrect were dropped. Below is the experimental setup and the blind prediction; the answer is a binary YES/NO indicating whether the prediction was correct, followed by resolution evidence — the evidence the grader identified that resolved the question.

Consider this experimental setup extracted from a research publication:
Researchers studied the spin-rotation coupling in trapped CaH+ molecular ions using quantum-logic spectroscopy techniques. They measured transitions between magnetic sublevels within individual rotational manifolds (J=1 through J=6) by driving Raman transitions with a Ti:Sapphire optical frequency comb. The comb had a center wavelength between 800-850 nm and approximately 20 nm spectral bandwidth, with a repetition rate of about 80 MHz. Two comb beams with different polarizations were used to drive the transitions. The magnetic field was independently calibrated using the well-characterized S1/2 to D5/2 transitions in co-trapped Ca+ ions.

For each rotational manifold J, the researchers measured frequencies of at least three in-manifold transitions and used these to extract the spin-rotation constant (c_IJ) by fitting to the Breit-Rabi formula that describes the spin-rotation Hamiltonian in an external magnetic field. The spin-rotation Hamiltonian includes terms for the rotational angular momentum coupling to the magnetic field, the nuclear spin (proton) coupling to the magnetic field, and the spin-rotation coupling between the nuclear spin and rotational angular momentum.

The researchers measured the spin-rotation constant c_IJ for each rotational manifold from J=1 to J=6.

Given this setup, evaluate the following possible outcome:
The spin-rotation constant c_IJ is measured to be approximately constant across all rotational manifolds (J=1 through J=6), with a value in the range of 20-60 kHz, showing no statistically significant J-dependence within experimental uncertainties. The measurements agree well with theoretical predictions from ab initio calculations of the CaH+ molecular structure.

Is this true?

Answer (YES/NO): NO